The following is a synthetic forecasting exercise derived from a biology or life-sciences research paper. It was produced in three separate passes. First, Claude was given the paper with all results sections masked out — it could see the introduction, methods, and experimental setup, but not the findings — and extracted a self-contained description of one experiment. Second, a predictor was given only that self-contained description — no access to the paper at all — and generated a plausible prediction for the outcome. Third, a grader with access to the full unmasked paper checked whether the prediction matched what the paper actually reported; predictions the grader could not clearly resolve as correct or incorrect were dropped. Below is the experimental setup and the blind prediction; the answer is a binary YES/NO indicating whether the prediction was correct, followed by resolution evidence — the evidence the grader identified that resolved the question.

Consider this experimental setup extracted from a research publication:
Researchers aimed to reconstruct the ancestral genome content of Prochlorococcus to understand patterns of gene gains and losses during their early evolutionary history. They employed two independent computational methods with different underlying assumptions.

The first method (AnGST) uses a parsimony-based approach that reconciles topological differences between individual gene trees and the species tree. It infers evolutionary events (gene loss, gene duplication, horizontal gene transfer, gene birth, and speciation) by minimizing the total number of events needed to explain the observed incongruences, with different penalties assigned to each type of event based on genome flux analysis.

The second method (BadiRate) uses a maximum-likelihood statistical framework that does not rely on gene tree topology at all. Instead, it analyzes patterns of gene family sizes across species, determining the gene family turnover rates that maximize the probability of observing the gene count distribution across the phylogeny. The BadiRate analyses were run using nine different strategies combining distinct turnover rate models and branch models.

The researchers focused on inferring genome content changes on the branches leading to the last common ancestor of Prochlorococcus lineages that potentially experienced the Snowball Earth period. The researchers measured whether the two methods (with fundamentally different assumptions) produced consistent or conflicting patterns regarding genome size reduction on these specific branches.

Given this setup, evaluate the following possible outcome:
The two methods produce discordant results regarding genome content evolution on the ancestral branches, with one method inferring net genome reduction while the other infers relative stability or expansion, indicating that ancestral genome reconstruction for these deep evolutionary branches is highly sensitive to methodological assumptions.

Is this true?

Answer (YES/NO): NO